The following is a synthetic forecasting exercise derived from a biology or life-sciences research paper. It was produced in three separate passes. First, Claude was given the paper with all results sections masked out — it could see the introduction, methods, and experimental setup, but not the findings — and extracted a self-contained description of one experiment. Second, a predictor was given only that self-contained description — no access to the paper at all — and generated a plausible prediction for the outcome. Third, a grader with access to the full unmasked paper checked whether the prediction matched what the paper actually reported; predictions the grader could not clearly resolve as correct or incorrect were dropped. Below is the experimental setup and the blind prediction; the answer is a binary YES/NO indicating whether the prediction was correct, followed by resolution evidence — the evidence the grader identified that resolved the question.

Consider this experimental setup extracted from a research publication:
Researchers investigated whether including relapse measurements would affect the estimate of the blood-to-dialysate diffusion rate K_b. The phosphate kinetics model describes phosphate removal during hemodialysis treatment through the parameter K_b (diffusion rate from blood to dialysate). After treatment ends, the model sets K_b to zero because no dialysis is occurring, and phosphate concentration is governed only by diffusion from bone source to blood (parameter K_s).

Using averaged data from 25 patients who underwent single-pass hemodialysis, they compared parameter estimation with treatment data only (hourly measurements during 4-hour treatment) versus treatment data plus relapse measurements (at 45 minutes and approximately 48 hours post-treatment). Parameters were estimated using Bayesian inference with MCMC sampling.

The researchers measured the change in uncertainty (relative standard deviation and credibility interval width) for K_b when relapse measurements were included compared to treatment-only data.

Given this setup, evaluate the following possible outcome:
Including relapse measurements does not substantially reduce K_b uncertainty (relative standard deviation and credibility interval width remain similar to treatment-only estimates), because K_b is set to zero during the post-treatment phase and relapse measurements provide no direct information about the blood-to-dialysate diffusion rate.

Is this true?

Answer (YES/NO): YES